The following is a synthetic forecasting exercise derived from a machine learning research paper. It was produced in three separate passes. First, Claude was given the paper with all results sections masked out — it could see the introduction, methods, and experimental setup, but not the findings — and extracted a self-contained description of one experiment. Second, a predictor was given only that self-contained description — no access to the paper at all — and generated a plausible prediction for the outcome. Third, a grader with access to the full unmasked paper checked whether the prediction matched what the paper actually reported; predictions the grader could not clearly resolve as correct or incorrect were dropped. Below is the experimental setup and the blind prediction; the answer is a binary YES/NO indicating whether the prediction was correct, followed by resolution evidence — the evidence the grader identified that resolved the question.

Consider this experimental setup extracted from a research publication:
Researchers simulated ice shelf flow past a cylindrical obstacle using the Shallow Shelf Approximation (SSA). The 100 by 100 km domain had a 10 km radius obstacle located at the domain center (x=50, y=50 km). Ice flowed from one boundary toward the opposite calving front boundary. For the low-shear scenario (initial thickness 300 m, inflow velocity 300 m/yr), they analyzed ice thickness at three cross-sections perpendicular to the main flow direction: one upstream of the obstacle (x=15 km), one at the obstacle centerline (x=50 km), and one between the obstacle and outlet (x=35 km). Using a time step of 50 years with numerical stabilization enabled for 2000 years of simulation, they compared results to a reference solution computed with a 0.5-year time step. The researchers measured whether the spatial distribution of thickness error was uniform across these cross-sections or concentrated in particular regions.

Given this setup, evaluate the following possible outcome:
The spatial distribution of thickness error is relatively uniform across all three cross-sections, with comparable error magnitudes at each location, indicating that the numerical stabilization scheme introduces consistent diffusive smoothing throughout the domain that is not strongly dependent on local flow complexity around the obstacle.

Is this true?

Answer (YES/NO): NO